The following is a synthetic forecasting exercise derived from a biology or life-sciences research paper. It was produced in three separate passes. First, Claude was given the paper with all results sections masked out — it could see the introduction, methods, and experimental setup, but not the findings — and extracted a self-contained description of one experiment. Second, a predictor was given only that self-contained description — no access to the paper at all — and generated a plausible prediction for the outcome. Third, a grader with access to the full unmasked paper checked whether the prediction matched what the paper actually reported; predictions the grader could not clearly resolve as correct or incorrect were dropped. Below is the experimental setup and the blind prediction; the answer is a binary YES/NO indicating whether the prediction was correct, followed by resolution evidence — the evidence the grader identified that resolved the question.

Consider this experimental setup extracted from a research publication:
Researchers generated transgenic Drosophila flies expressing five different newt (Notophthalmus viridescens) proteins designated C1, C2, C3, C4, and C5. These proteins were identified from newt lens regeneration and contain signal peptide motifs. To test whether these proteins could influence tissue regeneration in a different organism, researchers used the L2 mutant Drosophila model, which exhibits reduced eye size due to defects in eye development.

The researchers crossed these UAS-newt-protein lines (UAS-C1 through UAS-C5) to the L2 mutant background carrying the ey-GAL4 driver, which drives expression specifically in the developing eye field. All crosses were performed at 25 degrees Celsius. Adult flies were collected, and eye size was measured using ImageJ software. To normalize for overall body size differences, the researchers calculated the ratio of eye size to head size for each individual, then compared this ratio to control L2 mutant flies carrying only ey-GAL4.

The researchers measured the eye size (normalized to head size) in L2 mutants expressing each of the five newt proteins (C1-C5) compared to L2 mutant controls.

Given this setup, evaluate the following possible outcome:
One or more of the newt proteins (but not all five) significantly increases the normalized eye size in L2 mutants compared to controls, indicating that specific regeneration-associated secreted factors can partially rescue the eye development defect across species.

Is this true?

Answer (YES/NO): NO